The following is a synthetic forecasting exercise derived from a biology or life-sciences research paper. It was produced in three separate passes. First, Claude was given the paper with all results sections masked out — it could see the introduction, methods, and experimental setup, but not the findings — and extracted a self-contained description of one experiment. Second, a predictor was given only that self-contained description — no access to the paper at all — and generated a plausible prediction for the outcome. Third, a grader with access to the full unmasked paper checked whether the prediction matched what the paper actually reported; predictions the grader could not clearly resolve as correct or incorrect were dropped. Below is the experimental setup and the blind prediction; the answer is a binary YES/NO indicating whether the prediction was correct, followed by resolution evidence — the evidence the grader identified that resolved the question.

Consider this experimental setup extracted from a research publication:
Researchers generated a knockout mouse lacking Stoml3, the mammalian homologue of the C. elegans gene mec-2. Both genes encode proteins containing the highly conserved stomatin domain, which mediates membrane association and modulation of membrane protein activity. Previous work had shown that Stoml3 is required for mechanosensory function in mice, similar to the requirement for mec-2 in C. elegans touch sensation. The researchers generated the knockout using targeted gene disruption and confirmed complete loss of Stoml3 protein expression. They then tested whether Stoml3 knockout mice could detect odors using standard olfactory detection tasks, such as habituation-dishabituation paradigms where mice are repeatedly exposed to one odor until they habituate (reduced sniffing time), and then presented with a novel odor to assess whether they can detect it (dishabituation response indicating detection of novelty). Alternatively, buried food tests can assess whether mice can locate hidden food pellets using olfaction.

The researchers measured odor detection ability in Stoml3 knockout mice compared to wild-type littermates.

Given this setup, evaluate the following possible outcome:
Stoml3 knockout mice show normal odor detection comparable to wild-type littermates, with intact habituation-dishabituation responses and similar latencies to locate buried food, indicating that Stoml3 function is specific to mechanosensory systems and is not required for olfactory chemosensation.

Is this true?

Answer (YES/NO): NO